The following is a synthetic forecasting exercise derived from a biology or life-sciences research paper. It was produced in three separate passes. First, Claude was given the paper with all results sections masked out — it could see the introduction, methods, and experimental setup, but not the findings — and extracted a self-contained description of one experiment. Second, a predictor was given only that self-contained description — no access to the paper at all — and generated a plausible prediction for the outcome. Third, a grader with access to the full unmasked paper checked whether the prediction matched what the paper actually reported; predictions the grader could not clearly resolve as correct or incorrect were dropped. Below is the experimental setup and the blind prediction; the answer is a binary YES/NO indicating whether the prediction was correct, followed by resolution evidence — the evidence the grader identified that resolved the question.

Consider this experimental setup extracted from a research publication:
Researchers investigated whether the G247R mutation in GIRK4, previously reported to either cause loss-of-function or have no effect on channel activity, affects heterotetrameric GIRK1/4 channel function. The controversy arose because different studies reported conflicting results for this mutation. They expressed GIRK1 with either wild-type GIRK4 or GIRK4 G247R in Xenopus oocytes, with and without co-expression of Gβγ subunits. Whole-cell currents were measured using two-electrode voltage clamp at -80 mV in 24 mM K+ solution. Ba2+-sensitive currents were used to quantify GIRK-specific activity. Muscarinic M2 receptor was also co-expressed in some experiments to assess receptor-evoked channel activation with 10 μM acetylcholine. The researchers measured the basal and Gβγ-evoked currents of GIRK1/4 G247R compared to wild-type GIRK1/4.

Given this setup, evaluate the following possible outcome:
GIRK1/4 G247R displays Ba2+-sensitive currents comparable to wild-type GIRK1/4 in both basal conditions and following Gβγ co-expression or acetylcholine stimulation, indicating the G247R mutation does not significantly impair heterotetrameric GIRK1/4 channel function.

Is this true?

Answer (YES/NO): NO